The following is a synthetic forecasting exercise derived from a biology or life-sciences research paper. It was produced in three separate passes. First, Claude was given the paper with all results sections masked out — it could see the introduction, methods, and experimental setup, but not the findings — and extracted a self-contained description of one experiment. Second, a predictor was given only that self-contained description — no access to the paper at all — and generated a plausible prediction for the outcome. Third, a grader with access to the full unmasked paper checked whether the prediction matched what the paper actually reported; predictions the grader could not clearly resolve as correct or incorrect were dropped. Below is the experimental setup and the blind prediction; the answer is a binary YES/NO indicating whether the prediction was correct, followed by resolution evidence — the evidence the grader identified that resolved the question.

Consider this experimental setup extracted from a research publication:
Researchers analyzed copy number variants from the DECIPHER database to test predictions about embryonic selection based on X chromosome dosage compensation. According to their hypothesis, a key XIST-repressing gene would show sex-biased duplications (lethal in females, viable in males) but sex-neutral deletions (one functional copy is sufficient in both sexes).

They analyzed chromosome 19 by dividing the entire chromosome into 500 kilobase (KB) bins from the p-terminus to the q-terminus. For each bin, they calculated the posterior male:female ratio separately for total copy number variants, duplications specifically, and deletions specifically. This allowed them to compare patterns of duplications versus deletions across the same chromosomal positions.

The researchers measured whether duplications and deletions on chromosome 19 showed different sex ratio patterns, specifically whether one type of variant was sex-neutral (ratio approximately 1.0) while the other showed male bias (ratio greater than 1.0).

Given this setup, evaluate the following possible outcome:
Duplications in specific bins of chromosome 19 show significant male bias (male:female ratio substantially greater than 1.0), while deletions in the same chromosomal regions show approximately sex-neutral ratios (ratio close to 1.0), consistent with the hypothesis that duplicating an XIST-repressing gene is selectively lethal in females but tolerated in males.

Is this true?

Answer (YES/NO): YES